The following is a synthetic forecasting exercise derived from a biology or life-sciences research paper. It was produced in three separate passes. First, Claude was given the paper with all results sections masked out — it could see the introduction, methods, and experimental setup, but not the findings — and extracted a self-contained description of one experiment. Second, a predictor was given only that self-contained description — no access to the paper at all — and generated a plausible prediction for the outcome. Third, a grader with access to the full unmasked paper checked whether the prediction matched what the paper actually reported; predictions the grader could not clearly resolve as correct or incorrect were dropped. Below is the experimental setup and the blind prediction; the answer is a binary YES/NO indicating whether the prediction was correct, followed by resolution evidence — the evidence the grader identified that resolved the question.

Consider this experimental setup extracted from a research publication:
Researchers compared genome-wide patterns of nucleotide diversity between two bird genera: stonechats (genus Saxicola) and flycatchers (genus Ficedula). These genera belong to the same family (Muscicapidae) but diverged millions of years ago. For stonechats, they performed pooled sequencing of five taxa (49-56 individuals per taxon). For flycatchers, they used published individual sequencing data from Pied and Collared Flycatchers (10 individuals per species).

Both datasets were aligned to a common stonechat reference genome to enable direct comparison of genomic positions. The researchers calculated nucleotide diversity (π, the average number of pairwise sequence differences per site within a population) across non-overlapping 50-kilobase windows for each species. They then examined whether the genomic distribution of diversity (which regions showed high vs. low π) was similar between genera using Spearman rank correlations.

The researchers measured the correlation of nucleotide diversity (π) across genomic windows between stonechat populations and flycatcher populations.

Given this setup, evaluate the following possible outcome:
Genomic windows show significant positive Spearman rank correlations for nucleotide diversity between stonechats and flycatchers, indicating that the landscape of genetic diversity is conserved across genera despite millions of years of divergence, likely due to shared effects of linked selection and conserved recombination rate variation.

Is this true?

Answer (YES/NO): YES